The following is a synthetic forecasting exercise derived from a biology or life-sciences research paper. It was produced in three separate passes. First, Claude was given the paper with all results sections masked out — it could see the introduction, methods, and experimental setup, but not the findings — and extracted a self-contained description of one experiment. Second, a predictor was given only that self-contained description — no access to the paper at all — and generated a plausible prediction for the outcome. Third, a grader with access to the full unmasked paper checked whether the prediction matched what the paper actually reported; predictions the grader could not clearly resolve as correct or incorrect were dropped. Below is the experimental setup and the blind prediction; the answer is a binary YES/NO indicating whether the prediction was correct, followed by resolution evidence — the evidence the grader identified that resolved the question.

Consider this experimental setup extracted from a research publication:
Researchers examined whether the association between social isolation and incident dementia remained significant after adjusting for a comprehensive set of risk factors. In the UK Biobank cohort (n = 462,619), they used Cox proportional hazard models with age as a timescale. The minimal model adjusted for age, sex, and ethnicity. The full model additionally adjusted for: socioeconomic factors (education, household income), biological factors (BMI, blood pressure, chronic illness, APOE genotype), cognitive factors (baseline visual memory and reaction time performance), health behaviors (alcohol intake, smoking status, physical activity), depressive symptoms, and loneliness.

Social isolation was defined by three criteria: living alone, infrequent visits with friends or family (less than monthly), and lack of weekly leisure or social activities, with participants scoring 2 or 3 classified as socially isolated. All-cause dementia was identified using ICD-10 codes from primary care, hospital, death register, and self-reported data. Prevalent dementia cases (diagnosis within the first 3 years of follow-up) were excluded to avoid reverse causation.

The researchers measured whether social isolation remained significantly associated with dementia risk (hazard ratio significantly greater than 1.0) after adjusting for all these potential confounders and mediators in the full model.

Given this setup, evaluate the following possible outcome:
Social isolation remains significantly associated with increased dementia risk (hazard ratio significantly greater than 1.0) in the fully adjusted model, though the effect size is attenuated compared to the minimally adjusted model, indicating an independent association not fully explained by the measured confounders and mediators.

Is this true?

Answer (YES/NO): YES